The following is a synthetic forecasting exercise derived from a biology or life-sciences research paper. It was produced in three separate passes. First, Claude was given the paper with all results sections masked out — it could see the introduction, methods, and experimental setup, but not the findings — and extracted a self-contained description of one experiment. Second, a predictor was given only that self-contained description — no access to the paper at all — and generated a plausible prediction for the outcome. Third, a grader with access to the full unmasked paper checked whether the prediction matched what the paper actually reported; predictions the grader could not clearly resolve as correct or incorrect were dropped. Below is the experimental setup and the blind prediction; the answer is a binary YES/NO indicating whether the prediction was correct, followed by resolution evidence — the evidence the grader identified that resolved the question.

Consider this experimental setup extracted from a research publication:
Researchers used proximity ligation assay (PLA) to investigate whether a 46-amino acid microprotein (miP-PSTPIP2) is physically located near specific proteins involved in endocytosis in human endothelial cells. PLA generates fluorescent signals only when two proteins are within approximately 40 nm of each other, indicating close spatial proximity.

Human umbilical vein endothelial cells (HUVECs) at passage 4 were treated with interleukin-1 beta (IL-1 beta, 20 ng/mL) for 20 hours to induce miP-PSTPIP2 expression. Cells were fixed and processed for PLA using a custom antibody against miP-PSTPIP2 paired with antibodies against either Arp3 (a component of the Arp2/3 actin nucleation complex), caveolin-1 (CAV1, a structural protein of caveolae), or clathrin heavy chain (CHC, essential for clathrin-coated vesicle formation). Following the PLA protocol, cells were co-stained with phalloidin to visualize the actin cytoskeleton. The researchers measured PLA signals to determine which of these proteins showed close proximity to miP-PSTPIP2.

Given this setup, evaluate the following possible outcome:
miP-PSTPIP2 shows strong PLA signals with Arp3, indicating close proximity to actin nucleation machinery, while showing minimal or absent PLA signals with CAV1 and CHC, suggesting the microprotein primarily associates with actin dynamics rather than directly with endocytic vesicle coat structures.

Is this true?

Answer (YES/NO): NO